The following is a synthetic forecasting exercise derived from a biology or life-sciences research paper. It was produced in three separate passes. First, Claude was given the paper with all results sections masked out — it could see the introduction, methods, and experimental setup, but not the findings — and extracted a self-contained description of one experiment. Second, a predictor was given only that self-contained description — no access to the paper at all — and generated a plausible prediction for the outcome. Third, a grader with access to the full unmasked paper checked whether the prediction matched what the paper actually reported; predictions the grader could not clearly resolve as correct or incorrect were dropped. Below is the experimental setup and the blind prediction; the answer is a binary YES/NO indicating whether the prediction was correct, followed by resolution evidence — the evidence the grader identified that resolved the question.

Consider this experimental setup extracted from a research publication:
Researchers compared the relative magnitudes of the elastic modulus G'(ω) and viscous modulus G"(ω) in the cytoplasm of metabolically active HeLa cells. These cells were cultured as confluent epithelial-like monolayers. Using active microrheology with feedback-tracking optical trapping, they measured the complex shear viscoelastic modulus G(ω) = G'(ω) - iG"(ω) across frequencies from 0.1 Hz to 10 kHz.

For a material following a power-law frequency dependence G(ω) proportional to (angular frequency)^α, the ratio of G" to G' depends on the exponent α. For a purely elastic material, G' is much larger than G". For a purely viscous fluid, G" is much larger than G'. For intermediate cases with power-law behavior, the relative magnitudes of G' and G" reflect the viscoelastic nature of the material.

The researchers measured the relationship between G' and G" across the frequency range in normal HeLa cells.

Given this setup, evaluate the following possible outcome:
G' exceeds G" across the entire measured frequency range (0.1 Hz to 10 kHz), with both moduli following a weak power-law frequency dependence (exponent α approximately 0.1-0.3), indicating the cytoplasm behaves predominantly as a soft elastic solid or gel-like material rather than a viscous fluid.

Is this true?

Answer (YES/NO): NO